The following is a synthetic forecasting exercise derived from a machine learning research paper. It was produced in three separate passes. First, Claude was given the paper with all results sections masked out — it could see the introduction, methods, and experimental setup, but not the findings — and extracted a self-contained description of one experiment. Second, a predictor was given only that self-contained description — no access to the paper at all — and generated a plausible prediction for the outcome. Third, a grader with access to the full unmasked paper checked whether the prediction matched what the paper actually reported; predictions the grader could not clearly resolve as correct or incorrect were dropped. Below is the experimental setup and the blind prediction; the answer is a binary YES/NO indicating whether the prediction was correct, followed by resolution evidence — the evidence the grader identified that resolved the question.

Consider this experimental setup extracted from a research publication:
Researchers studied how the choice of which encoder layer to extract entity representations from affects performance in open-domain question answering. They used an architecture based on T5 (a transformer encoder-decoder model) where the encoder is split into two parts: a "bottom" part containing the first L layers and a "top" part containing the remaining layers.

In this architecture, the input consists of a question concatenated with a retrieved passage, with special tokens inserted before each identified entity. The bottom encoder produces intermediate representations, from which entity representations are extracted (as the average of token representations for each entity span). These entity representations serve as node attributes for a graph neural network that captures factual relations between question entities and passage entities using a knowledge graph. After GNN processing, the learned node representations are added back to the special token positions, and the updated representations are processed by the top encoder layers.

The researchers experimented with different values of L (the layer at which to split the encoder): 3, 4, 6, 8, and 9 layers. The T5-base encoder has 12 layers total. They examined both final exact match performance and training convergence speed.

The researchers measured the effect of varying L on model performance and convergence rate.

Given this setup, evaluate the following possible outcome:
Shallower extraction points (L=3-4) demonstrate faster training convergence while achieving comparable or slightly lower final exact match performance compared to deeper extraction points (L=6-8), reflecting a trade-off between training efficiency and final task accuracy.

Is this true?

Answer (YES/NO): NO